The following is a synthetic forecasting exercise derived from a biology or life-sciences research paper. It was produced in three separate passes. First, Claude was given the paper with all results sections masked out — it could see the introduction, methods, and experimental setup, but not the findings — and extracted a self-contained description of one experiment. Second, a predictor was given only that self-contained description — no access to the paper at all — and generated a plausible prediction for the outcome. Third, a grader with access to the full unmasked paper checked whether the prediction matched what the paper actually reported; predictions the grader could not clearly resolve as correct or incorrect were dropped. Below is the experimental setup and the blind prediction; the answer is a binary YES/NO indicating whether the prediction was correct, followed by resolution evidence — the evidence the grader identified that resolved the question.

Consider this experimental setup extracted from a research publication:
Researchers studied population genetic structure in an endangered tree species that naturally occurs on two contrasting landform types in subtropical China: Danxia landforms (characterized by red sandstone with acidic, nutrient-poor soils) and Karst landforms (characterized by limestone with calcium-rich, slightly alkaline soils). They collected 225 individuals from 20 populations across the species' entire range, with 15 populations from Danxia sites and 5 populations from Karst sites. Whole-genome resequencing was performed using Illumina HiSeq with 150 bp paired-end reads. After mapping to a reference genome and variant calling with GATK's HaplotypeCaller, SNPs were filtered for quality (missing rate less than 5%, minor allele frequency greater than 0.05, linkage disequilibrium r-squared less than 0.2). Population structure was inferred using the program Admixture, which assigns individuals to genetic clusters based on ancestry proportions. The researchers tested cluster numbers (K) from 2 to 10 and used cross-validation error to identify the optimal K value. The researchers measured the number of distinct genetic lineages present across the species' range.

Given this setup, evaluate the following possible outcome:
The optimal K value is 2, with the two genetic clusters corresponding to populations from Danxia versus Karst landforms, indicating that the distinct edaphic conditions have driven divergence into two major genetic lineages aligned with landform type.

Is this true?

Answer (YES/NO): NO